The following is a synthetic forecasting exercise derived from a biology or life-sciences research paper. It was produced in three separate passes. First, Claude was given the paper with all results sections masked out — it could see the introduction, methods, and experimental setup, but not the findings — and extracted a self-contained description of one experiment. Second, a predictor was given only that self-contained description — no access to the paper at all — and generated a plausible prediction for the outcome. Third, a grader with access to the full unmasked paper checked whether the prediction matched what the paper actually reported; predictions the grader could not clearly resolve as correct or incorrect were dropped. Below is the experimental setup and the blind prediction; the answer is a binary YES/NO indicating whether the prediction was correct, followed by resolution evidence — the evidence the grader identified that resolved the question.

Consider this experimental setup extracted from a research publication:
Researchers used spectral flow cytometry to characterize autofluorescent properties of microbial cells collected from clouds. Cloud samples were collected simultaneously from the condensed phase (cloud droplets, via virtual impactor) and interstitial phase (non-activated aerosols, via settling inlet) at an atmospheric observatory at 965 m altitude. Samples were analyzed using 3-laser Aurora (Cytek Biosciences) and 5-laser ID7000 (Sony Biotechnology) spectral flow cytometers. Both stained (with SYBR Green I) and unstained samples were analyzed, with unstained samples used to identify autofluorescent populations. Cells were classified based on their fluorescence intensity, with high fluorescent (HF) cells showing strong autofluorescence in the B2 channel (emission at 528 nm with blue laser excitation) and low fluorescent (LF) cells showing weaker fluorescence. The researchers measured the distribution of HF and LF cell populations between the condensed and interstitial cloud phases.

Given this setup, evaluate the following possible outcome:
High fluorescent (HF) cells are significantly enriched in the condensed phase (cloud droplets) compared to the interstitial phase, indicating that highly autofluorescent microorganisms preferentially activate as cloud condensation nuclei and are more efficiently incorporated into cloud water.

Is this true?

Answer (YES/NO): YES